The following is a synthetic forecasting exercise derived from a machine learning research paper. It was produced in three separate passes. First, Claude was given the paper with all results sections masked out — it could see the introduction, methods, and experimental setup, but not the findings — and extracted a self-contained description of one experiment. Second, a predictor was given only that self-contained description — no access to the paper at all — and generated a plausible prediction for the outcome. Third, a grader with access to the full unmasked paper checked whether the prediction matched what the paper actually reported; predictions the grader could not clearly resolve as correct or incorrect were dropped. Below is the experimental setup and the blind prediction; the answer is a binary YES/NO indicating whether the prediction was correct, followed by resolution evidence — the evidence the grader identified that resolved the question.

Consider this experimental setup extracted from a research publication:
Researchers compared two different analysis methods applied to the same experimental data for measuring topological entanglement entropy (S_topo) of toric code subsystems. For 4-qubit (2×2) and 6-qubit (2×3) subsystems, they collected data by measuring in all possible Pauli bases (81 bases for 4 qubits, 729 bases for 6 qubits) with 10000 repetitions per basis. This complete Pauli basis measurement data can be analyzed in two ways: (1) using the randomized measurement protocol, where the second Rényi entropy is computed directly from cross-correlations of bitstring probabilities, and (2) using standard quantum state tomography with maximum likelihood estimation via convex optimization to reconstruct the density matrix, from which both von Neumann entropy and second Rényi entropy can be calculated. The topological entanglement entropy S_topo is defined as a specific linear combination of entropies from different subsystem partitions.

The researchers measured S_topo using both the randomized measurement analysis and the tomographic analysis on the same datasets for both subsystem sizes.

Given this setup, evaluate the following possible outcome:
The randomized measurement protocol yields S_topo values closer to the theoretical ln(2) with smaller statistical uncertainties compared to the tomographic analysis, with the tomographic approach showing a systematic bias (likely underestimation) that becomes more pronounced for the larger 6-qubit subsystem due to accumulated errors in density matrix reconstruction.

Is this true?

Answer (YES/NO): NO